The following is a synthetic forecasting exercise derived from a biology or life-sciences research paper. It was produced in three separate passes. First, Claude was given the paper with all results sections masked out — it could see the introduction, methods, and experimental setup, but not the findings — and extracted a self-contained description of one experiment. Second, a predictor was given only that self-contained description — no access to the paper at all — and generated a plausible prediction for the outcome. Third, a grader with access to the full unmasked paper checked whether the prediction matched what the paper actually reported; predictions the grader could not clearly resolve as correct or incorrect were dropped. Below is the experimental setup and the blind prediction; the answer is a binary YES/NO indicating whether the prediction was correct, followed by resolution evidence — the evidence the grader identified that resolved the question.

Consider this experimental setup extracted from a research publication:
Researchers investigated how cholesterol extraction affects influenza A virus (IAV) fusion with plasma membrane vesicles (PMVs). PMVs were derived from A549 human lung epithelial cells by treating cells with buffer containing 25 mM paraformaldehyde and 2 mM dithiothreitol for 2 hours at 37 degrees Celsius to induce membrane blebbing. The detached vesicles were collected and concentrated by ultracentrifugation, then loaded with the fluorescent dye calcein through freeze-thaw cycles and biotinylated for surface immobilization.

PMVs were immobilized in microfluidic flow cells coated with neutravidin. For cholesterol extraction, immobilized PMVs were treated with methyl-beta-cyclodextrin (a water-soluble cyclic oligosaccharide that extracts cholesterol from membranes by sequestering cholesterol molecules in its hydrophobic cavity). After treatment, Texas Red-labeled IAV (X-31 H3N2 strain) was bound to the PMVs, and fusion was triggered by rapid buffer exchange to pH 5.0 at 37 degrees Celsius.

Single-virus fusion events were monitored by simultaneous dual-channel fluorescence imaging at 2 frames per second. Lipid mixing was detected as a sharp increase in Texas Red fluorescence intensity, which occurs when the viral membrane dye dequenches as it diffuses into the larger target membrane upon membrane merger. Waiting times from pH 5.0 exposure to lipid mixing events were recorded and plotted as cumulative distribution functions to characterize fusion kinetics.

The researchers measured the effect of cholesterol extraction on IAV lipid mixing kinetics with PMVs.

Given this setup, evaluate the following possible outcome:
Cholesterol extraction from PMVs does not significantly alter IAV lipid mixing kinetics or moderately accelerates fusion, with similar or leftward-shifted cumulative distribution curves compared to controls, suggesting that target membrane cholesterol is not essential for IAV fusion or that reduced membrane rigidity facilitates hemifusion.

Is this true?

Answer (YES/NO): YES